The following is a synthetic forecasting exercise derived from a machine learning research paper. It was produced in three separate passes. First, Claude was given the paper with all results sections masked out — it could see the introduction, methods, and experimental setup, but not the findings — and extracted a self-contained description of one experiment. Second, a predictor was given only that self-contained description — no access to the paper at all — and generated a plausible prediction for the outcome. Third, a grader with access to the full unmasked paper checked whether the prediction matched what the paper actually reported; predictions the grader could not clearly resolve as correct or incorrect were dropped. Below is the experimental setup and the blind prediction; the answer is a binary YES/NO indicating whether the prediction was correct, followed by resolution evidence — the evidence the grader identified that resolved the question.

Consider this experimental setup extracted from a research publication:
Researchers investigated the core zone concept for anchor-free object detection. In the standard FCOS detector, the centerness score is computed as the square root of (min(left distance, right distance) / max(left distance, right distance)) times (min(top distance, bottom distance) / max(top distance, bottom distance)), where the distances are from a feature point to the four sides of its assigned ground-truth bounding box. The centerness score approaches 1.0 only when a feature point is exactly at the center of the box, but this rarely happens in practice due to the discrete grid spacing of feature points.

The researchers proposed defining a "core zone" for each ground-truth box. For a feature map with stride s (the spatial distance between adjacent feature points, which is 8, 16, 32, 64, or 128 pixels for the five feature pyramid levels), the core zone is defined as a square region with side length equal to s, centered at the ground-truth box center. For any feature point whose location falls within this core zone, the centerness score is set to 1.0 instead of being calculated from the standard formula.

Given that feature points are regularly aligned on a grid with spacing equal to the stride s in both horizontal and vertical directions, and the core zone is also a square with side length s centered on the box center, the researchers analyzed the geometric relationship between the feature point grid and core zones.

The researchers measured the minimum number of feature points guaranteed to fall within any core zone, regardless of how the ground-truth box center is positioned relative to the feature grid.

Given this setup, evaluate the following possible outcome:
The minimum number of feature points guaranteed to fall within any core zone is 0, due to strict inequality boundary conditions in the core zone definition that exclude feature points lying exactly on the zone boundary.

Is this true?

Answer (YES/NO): NO